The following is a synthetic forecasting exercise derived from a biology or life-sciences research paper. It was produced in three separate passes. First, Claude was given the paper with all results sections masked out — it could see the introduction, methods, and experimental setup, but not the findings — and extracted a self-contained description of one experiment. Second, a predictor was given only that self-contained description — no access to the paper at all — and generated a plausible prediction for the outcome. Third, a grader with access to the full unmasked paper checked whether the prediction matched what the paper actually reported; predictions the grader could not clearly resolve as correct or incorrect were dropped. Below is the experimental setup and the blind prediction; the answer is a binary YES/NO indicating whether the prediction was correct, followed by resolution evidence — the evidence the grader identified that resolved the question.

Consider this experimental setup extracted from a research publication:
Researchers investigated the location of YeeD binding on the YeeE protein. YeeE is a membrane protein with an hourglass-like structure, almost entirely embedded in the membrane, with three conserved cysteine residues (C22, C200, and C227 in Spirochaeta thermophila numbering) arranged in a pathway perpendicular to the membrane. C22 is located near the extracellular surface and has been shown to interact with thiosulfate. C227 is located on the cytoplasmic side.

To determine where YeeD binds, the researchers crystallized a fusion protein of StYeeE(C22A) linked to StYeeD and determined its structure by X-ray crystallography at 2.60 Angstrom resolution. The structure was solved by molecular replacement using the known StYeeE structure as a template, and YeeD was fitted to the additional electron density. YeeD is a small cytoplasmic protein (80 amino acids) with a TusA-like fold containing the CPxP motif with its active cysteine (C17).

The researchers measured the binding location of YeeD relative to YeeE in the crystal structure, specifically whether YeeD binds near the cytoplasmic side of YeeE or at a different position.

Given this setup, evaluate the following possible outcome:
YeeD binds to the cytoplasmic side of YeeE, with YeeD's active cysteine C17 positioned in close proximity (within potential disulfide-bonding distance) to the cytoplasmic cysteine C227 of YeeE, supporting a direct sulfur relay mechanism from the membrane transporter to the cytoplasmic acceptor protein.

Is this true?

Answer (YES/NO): NO